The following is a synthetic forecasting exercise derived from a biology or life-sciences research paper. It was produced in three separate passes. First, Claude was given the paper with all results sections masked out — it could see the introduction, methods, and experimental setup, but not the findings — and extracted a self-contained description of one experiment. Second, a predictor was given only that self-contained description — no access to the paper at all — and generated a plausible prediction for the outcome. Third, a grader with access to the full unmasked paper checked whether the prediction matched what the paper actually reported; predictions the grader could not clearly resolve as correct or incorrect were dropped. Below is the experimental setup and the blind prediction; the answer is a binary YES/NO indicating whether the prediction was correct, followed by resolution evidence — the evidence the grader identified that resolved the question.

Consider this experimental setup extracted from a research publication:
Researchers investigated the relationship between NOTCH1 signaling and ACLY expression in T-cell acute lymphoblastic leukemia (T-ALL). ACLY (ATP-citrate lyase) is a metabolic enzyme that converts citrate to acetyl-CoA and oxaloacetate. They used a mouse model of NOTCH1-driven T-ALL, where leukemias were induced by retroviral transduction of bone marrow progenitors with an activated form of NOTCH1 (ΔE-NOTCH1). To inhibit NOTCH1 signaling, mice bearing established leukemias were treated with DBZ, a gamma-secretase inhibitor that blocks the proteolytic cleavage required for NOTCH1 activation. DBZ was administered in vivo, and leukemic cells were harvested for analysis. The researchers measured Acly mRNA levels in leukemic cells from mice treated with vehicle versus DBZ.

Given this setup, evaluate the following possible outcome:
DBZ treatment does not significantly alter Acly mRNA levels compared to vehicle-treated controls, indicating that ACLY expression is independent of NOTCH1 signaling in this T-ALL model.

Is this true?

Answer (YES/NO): NO